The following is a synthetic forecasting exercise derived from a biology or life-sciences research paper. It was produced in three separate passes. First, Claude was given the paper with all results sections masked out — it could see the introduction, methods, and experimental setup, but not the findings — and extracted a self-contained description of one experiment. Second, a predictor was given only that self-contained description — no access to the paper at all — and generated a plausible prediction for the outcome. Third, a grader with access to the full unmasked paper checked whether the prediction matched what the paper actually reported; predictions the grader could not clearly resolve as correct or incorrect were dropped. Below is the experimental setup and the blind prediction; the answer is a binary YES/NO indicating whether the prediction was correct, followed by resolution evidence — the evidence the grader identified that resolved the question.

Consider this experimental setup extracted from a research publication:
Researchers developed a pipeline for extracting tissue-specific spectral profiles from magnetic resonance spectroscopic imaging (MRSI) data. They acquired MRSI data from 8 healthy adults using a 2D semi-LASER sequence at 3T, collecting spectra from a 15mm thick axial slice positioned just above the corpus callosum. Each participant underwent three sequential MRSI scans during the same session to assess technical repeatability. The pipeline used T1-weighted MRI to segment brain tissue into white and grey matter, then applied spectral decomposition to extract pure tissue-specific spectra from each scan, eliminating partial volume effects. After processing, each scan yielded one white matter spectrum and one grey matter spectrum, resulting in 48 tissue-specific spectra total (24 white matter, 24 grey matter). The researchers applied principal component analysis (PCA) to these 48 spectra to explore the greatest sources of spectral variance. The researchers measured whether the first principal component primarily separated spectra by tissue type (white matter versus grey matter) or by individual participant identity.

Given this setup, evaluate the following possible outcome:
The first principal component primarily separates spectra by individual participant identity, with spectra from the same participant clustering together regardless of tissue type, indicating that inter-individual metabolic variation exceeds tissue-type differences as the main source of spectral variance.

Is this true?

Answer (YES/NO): NO